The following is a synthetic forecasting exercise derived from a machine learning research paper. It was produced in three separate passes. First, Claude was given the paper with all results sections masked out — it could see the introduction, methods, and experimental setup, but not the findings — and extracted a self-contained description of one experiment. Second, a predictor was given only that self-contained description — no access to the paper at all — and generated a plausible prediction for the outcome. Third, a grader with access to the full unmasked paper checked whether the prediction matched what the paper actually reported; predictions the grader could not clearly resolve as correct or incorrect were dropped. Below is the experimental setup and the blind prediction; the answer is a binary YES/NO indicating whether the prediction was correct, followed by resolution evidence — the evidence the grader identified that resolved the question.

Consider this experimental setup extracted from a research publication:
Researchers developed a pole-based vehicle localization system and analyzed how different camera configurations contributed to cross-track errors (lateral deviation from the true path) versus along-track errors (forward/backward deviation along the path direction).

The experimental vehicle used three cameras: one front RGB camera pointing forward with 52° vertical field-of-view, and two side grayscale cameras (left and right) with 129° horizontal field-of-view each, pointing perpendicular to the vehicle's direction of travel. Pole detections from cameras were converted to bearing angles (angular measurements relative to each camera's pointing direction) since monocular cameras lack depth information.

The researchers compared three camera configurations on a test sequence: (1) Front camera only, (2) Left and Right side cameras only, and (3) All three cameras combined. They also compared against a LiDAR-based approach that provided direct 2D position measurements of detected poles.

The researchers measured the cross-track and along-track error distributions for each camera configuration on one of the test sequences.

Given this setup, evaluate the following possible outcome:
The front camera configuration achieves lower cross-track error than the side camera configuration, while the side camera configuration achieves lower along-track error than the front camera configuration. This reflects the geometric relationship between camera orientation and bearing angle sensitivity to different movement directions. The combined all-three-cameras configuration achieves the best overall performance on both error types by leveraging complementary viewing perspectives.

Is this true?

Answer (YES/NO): YES